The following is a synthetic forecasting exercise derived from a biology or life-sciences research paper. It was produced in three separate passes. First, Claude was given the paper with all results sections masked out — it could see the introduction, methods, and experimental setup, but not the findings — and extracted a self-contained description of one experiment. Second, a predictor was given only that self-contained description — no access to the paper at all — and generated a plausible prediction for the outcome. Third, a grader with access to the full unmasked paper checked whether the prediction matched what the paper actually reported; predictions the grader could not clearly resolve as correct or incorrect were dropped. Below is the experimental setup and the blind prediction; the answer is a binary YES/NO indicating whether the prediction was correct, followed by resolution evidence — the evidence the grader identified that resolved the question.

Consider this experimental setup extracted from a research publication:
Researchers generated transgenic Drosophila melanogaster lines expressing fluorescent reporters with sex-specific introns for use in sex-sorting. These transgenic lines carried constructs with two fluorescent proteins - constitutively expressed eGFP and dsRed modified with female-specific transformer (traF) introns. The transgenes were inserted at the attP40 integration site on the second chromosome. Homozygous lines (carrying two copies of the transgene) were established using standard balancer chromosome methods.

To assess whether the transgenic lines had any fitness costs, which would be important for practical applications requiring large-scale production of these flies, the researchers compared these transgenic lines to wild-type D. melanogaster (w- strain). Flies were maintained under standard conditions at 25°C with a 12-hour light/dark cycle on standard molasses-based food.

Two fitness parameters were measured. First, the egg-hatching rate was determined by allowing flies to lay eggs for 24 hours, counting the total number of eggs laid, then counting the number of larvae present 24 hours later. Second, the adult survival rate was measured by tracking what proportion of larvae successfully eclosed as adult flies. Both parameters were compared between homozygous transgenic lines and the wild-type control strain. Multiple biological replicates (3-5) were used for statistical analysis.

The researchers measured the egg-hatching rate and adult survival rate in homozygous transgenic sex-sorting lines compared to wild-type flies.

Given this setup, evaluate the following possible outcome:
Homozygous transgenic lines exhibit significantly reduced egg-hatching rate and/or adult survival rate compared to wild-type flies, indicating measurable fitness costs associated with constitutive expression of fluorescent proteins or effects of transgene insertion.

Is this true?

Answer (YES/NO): NO